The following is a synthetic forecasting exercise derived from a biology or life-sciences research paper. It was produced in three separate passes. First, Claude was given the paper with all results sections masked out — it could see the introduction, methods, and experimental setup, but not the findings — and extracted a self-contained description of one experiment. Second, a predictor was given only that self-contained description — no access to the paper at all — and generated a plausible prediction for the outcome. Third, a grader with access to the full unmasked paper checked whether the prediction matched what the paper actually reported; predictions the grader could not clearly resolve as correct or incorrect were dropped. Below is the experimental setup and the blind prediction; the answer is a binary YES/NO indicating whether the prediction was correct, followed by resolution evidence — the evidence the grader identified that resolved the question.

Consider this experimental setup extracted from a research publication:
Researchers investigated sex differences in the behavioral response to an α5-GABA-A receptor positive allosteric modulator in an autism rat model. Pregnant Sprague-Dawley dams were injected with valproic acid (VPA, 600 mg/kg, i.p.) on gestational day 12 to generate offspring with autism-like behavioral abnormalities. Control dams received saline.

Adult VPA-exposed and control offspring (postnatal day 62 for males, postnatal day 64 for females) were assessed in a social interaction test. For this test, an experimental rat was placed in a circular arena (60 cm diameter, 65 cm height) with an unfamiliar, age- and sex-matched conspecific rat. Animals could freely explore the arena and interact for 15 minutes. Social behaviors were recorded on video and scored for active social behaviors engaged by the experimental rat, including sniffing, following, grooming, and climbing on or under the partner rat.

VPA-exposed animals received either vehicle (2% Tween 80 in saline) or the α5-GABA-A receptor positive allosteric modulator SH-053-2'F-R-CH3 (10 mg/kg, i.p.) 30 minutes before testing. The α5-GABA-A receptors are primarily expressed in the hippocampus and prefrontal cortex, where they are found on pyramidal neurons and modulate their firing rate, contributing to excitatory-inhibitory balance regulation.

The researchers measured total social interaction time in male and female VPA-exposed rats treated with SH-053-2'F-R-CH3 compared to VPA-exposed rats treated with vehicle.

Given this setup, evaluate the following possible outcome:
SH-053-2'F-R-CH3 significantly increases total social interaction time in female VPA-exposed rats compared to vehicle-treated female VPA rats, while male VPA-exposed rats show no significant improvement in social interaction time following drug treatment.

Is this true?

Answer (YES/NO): NO